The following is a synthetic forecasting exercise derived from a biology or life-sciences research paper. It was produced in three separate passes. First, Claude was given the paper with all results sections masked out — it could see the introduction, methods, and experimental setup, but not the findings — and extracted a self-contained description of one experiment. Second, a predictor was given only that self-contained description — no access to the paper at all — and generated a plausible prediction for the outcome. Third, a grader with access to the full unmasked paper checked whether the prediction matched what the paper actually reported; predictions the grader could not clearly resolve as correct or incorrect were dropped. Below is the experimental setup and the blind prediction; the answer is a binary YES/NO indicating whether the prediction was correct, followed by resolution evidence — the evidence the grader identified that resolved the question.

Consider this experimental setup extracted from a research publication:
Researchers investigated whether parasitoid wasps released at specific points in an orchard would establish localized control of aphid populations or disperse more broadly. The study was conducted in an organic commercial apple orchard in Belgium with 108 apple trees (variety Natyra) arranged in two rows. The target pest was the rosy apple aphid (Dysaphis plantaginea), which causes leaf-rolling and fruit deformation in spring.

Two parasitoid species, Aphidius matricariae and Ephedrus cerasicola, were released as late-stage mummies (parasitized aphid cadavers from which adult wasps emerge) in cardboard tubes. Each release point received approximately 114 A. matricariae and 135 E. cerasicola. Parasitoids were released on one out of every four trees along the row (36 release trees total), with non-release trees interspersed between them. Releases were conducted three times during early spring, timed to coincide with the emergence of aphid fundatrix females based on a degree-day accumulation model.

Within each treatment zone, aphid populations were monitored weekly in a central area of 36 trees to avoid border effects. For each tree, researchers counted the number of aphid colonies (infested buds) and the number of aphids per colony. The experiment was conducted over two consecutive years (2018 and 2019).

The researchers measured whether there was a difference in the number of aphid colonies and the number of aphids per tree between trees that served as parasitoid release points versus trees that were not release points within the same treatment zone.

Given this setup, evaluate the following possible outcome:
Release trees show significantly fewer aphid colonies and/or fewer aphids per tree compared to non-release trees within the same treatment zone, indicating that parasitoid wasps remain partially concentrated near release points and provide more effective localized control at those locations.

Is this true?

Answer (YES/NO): NO